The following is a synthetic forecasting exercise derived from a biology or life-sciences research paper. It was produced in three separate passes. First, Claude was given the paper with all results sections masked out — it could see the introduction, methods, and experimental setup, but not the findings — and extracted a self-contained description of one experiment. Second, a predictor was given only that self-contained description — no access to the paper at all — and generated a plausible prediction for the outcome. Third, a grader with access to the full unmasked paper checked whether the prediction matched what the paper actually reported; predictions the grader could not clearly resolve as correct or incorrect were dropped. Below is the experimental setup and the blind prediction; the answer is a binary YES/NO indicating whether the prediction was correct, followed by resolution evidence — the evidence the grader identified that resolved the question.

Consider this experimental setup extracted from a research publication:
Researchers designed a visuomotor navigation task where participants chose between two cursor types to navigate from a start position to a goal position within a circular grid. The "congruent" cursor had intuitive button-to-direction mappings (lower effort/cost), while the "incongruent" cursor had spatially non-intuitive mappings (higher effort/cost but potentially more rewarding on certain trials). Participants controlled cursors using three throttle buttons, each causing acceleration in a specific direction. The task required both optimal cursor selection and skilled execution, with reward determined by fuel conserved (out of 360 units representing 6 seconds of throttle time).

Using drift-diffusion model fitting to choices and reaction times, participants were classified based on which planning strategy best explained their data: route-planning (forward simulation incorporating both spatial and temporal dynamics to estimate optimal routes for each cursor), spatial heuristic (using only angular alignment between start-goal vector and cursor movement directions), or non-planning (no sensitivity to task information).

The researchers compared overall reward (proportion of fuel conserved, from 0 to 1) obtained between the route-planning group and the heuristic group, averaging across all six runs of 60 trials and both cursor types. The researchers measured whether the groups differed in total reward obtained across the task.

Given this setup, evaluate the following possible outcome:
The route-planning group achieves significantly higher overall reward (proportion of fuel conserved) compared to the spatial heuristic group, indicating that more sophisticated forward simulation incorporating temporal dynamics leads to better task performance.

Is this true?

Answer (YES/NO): NO